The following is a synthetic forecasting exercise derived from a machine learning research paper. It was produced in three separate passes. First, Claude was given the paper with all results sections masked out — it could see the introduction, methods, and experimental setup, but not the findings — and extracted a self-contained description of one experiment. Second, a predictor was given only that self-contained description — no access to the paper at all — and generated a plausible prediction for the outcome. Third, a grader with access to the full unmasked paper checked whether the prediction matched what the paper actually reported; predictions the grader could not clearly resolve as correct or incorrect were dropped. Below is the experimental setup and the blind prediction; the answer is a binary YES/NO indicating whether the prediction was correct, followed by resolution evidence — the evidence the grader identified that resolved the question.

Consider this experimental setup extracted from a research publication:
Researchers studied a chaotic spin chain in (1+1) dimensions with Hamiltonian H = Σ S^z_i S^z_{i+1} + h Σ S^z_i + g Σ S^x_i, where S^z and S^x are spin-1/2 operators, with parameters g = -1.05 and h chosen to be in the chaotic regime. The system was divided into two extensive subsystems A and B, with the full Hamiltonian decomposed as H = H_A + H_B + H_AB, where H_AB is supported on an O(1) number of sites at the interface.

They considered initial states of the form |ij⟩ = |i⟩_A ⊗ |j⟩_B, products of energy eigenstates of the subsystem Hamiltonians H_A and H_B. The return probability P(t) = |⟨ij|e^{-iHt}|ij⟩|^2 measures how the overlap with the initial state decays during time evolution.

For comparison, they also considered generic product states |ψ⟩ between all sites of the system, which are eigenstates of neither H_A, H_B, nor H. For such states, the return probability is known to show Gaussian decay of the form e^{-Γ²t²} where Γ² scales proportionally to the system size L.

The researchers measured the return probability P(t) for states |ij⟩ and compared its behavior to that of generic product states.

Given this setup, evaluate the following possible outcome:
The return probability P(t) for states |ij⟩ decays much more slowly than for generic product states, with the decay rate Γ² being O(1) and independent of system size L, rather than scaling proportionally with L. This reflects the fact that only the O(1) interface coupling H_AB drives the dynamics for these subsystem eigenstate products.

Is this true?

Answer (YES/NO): YES